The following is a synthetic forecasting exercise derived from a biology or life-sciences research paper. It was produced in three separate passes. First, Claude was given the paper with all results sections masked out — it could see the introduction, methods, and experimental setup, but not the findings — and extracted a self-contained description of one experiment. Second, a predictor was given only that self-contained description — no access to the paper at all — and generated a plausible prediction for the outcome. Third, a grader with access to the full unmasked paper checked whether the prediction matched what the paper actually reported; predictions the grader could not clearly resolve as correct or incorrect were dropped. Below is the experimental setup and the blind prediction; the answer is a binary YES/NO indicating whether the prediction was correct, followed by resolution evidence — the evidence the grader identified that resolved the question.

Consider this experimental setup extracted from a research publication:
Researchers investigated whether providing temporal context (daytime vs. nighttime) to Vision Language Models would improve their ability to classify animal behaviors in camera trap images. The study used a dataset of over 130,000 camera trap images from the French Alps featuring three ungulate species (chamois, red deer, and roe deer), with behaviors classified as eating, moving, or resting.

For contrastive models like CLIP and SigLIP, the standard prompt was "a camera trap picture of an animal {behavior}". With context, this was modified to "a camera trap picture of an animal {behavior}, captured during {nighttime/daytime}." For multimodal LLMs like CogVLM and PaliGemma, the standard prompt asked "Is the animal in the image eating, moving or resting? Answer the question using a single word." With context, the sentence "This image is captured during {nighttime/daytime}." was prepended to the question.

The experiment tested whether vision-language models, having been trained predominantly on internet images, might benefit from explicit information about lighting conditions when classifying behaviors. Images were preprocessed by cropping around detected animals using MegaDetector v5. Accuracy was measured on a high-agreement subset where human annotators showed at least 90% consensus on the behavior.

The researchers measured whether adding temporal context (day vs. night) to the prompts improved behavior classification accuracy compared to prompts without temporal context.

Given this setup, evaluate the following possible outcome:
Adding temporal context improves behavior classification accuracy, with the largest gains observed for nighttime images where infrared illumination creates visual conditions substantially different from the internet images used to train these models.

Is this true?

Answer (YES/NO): NO